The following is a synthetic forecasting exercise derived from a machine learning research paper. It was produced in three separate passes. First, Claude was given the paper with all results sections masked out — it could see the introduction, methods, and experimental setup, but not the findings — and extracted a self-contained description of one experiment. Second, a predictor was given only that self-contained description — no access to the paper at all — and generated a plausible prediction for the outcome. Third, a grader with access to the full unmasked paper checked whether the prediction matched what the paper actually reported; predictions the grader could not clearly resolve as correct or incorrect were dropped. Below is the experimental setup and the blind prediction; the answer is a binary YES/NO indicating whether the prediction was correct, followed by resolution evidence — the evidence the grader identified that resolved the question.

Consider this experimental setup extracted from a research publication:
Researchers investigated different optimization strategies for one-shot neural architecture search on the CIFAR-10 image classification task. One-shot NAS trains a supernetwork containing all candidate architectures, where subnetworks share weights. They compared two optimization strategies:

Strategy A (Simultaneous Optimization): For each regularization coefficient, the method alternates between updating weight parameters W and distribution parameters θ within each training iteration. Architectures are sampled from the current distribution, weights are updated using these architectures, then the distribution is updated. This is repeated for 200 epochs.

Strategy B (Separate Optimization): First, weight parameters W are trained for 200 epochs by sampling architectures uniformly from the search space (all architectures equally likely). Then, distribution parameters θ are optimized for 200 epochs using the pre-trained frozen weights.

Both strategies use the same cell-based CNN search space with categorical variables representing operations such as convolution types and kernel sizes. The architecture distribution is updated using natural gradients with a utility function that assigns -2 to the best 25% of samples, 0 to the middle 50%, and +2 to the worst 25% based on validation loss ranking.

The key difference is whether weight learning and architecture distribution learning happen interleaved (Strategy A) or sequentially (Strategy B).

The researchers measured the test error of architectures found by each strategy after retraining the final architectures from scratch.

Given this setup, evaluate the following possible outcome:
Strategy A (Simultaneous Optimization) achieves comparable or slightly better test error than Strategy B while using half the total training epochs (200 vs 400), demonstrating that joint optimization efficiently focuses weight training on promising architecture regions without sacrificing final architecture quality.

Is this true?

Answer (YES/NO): NO